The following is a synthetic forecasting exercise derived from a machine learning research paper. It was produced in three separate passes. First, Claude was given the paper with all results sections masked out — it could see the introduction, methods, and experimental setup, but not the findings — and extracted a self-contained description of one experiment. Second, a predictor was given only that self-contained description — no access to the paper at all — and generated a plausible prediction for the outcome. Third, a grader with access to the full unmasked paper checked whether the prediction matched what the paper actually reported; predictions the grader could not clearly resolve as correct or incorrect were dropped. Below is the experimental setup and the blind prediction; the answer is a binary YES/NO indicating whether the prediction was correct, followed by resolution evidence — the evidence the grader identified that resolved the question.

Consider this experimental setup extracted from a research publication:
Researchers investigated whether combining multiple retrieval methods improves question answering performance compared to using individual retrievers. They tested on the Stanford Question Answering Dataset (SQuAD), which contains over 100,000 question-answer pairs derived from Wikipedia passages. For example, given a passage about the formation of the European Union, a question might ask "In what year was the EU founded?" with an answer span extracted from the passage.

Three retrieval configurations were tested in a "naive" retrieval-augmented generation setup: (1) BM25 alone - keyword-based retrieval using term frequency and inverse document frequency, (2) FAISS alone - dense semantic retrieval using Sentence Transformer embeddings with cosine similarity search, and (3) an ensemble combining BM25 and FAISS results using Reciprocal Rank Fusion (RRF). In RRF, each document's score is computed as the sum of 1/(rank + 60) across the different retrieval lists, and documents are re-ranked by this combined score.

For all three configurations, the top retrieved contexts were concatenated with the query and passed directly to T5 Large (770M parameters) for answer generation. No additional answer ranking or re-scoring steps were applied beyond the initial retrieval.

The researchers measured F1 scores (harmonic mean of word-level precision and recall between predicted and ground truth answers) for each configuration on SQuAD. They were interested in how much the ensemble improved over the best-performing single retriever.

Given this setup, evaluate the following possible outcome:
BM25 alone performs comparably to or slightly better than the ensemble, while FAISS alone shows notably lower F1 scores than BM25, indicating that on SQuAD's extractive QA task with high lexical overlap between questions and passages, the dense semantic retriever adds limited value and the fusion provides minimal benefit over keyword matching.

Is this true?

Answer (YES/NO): NO